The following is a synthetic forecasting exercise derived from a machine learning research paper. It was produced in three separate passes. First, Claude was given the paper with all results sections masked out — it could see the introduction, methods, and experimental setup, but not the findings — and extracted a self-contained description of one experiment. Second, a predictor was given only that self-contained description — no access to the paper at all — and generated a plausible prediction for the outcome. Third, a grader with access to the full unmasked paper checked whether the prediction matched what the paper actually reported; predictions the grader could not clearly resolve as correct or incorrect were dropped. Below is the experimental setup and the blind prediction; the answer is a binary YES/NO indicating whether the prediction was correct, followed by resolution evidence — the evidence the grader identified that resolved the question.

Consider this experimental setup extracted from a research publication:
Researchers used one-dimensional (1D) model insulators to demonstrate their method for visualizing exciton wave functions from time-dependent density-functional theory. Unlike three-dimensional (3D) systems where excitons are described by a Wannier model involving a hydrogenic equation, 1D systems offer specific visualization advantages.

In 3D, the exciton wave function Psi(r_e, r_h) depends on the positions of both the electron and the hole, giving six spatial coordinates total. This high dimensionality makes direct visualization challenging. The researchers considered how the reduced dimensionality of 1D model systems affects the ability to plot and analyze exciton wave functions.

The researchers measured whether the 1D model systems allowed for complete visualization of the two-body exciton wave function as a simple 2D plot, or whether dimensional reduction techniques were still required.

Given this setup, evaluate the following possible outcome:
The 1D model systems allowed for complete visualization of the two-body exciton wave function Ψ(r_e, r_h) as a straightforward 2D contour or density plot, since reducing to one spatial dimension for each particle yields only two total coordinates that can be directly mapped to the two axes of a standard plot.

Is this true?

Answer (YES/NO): YES